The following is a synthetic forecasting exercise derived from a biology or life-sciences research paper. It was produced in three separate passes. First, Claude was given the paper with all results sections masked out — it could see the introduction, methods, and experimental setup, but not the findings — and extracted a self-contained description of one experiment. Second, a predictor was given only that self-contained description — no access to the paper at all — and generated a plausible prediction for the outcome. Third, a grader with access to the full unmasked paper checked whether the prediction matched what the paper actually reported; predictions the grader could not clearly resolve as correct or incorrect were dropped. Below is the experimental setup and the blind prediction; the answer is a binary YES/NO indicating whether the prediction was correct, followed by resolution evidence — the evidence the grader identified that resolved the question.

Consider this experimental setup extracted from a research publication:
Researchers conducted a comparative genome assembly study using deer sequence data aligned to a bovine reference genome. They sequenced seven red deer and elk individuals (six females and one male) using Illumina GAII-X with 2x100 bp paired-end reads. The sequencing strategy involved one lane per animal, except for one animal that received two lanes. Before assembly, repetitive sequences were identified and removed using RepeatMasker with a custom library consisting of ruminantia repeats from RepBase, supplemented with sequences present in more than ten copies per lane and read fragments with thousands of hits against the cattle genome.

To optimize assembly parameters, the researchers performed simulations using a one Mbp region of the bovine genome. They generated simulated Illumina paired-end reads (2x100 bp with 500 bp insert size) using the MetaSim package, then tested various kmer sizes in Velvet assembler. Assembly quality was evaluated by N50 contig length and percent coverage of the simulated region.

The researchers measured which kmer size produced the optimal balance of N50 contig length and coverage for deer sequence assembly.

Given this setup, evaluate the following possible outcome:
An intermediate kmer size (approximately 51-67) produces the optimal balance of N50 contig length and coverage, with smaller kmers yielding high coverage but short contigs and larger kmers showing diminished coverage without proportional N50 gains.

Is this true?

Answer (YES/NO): NO